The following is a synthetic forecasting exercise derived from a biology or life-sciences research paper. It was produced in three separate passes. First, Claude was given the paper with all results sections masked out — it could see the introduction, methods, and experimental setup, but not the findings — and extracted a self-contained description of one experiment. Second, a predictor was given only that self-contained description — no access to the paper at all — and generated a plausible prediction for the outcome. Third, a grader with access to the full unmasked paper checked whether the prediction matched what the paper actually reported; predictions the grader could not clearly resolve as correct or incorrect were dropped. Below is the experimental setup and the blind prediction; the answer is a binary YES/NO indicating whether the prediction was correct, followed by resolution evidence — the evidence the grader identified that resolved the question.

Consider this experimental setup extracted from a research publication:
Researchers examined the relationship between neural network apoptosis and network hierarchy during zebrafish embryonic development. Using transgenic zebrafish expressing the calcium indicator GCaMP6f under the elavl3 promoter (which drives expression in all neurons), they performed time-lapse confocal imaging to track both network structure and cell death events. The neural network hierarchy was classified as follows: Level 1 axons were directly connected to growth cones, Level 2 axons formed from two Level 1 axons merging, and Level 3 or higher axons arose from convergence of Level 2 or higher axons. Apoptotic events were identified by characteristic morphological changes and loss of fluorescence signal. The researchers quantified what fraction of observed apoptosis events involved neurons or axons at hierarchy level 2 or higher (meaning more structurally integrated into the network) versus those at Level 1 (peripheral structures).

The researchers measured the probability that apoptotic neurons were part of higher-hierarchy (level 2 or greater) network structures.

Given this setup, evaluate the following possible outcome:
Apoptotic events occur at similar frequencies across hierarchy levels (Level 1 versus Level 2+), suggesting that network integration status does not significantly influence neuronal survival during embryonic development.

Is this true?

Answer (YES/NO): NO